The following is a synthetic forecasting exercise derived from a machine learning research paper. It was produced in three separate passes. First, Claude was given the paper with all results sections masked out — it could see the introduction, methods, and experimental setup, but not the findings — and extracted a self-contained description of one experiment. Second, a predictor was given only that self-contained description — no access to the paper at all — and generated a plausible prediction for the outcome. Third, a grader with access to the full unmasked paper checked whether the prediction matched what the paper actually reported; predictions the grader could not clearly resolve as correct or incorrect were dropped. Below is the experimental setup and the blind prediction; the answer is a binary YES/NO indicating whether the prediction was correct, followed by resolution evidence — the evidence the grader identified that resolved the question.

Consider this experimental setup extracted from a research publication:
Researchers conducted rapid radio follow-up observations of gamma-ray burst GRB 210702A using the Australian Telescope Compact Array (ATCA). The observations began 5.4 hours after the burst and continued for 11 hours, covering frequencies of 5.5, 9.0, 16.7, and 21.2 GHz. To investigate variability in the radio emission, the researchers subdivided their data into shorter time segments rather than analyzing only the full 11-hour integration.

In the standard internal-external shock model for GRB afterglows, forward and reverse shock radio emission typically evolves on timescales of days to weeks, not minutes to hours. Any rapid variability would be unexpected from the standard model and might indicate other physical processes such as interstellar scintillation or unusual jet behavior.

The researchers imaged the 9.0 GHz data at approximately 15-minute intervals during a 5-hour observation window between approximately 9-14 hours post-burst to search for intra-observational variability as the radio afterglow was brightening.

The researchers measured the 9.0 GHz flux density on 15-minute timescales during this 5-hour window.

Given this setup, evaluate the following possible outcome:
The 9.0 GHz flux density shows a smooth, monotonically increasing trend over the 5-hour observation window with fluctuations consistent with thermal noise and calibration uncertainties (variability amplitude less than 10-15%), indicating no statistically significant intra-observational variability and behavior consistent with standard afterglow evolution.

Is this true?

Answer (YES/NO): NO